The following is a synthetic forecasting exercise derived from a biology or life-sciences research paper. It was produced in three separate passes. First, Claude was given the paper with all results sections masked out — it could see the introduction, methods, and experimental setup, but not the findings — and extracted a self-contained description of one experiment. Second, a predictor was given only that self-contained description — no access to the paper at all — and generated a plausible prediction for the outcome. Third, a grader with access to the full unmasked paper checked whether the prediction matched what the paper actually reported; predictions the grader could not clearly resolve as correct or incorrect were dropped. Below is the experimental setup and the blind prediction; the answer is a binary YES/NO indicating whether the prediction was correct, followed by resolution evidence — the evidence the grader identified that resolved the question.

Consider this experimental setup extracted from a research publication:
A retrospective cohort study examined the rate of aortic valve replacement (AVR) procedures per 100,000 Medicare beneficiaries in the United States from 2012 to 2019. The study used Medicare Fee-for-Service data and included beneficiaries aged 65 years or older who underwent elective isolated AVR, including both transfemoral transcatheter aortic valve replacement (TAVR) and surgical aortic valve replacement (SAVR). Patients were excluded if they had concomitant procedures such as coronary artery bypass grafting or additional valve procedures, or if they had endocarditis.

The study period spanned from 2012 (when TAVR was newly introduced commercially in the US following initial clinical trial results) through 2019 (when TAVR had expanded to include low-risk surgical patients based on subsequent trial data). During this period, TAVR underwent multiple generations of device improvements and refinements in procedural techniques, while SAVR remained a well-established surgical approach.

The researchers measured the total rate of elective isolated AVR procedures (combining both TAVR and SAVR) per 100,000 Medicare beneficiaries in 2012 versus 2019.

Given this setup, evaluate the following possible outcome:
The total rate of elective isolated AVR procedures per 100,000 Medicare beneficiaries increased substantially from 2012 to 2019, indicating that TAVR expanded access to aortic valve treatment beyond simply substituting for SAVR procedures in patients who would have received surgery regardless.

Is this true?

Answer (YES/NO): YES